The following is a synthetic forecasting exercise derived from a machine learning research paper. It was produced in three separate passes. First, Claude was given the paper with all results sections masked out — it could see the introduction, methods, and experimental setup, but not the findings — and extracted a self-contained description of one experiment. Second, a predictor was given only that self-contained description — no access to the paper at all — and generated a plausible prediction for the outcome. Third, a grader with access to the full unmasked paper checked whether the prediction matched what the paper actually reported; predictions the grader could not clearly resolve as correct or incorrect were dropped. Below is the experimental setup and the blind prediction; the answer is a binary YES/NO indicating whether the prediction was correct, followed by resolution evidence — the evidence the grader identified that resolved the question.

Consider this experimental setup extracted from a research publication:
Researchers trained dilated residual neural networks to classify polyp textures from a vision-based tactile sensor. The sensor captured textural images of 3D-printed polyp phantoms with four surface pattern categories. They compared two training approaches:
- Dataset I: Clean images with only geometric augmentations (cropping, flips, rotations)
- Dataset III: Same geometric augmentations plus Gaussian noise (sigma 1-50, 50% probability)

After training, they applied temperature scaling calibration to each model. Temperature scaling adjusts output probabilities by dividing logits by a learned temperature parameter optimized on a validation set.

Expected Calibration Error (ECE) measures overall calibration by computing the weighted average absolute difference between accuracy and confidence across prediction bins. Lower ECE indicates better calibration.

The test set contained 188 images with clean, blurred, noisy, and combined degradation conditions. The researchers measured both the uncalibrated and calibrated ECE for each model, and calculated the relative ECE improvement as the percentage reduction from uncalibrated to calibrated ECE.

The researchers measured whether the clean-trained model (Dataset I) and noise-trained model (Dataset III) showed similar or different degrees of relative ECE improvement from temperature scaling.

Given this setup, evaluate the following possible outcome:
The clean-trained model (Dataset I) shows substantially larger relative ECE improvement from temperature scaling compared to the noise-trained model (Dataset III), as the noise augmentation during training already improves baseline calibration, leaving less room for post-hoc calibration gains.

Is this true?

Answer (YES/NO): NO